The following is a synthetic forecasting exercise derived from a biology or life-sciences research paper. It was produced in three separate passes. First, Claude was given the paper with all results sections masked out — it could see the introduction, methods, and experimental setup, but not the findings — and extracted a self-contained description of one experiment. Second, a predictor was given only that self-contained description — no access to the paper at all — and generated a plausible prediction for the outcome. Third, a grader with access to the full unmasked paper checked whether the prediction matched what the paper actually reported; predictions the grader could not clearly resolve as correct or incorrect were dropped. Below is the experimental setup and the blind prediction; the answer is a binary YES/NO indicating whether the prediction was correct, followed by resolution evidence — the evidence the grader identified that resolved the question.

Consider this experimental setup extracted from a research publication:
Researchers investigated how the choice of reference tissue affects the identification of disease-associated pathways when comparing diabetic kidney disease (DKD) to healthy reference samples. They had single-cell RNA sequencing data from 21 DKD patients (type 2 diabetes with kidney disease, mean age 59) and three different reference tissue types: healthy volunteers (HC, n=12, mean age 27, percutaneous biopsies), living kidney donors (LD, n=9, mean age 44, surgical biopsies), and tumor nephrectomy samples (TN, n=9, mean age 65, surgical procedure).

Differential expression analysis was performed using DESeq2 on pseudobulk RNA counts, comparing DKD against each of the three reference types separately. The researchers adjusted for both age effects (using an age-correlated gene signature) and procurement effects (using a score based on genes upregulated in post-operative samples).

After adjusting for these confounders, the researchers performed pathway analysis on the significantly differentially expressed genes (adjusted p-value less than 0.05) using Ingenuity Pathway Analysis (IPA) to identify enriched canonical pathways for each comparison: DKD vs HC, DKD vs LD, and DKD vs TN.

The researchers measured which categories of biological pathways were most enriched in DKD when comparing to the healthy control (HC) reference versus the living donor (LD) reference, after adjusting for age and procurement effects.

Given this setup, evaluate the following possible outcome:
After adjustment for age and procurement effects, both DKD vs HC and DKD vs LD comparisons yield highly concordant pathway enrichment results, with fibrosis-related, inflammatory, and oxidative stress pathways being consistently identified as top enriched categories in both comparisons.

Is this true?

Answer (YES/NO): NO